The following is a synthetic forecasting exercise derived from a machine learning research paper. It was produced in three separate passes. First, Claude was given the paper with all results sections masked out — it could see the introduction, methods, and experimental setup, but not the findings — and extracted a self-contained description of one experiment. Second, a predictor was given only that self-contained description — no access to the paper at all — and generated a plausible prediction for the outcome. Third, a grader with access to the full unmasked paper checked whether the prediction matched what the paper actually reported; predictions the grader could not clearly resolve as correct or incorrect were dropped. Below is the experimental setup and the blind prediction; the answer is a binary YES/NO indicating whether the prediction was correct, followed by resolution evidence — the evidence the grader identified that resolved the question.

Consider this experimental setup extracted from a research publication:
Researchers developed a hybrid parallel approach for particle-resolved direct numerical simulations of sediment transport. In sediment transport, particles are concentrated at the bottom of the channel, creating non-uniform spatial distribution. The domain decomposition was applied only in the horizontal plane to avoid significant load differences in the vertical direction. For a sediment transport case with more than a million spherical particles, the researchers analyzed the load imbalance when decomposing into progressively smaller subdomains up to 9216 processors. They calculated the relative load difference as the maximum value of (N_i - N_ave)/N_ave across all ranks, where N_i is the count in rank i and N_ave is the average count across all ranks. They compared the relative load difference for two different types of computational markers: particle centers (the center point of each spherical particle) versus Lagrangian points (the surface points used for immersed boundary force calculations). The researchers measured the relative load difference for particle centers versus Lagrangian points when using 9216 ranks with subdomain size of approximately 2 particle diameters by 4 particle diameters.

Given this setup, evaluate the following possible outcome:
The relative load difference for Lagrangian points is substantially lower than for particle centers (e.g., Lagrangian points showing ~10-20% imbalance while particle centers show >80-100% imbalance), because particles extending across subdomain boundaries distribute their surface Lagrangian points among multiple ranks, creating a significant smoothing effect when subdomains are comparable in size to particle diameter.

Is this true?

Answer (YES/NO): NO